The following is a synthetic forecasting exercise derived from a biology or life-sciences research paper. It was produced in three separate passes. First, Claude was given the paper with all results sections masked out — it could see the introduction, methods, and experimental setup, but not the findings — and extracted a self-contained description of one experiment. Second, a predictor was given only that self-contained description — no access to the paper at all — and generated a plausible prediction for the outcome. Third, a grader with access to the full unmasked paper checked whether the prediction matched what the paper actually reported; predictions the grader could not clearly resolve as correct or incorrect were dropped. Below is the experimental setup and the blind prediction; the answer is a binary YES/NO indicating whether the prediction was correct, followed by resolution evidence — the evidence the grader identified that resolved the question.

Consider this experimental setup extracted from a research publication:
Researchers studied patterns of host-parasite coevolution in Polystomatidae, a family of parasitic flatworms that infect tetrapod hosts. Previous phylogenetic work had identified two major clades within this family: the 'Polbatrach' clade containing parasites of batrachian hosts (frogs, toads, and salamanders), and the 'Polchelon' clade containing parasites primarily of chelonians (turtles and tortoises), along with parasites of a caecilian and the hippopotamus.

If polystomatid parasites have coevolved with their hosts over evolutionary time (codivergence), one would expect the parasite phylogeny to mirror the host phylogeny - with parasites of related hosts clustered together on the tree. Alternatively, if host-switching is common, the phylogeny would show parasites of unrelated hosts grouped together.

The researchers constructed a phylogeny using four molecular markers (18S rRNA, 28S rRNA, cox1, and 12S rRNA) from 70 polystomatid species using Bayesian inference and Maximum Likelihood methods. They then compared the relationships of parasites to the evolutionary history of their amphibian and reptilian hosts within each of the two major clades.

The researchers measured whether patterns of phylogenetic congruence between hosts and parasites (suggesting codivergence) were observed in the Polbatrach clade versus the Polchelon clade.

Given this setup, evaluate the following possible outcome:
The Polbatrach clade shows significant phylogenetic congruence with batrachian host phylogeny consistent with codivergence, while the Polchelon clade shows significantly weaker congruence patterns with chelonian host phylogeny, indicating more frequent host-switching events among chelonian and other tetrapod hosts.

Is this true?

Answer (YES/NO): YES